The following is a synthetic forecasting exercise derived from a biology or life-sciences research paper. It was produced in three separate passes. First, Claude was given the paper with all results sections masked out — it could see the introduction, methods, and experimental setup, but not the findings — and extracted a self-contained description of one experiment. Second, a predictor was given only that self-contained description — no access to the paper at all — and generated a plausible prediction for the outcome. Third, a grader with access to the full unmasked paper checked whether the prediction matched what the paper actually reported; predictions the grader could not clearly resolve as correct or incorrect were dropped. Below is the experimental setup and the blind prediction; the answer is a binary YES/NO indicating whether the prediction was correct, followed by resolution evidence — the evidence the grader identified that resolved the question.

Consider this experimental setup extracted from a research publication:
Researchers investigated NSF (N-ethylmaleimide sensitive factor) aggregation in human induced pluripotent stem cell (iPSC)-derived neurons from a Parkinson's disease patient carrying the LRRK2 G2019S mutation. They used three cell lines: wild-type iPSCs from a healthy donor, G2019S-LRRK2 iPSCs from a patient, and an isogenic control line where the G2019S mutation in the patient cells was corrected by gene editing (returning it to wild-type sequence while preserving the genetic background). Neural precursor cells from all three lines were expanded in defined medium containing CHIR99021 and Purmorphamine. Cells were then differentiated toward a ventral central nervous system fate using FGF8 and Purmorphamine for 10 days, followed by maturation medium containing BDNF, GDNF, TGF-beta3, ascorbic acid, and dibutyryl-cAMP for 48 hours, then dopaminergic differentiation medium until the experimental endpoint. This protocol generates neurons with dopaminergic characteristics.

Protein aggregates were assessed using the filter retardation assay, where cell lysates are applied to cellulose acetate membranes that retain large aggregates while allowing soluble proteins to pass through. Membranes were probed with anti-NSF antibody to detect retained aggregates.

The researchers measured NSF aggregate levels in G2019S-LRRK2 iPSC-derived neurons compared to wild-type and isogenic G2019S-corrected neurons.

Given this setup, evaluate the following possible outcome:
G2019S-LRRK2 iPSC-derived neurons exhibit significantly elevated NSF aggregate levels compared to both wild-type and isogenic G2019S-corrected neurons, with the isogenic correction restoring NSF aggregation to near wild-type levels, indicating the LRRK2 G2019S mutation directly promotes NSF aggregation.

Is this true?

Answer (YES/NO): YES